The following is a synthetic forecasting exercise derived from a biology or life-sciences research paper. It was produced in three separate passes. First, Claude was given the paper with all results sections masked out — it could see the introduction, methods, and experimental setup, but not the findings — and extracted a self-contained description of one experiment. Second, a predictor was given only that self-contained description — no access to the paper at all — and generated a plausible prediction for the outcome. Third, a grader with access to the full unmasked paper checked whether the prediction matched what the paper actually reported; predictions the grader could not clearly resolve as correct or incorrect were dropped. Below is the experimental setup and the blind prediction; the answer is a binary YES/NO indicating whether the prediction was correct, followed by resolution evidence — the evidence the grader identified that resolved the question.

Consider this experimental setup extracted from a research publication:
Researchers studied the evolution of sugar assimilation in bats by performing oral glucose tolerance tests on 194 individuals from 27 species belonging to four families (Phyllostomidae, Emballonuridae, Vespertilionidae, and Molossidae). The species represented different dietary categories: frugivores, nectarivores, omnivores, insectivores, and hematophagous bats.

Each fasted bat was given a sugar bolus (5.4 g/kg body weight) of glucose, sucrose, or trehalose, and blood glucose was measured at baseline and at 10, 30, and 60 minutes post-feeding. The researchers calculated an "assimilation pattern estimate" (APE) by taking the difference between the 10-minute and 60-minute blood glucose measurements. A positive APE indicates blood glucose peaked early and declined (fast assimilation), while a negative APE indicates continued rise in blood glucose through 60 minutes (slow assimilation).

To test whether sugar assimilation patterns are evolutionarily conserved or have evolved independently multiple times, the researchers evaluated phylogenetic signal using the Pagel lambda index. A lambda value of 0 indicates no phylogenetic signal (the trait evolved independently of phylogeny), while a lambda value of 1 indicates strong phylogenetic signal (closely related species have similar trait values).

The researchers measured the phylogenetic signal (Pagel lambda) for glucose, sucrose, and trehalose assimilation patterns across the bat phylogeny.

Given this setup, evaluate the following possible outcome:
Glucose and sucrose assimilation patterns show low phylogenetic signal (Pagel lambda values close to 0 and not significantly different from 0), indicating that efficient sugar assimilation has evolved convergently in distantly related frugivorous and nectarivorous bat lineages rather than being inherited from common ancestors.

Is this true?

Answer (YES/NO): NO